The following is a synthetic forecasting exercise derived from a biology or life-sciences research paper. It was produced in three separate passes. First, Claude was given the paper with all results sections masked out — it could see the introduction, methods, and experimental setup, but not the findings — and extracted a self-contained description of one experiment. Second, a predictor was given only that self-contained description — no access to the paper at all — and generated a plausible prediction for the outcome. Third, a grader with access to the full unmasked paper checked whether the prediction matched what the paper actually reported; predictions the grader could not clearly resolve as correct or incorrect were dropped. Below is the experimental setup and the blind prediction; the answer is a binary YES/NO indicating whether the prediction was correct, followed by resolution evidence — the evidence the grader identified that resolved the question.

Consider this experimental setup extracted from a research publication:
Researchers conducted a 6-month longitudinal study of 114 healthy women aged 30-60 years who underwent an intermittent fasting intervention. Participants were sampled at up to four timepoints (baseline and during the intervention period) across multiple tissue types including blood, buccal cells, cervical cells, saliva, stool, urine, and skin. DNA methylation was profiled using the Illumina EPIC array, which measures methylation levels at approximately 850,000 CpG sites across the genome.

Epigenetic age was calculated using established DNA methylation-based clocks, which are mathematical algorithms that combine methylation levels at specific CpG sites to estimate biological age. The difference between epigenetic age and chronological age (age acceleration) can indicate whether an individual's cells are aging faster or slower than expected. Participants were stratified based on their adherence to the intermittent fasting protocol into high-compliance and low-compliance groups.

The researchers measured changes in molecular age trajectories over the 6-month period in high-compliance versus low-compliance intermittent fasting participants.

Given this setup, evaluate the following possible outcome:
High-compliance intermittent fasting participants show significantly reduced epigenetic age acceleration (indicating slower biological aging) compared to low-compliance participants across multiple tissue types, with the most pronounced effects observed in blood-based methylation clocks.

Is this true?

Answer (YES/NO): NO